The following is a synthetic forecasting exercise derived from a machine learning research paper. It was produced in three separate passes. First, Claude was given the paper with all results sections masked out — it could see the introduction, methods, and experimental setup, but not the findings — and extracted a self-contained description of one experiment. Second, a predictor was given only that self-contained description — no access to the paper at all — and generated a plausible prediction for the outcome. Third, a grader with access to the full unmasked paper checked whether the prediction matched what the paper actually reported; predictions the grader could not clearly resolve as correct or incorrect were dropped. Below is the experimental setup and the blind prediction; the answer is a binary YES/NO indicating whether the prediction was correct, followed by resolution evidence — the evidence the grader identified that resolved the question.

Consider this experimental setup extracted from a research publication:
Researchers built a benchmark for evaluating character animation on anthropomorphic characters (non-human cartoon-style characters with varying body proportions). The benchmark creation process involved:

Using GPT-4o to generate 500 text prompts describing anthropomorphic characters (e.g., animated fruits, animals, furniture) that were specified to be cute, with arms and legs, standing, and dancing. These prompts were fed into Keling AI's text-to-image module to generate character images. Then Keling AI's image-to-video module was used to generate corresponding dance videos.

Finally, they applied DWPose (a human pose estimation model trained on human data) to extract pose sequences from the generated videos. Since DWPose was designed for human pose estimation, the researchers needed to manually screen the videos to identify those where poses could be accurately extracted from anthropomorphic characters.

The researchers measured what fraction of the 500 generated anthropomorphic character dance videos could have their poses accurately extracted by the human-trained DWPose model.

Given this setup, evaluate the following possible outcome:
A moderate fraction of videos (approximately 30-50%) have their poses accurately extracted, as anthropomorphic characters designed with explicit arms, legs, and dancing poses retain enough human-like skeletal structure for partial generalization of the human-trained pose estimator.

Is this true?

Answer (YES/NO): NO